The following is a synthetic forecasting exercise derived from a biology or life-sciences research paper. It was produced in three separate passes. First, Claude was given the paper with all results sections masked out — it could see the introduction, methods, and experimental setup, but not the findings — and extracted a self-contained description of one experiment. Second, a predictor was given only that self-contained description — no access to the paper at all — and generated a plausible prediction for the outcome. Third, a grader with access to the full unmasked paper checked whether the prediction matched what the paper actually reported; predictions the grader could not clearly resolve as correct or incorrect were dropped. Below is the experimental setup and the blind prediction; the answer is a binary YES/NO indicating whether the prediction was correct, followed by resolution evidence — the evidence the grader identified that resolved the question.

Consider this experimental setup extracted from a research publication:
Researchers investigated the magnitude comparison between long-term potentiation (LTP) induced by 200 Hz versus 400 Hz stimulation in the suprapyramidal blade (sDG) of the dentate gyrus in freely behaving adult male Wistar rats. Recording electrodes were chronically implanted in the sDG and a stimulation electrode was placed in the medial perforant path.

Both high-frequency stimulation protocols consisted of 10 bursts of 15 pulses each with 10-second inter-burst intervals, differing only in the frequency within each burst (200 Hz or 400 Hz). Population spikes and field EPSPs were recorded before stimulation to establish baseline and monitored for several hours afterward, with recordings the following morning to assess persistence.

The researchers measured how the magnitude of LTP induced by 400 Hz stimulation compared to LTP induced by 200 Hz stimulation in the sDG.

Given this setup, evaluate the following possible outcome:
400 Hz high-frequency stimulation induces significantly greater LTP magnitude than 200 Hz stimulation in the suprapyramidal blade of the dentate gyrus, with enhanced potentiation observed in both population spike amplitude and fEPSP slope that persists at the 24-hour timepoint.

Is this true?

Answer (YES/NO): YES